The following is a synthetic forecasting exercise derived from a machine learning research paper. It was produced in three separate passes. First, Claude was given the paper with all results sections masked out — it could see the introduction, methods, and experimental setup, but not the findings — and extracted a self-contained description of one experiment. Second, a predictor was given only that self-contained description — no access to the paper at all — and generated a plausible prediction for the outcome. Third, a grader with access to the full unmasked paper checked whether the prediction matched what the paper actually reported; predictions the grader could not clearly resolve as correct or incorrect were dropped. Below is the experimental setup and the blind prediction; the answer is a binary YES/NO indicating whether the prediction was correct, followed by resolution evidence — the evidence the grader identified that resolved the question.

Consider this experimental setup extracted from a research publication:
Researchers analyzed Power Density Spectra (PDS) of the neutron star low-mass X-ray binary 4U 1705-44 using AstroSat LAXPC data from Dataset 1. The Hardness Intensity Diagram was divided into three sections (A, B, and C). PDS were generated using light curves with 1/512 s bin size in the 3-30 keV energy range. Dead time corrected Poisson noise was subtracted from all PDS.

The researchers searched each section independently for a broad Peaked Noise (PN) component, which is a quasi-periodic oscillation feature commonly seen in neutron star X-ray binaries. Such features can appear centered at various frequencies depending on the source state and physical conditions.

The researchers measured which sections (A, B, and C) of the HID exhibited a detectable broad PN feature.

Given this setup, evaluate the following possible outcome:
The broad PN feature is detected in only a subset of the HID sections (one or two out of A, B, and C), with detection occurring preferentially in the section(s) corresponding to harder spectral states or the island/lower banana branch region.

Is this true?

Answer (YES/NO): NO